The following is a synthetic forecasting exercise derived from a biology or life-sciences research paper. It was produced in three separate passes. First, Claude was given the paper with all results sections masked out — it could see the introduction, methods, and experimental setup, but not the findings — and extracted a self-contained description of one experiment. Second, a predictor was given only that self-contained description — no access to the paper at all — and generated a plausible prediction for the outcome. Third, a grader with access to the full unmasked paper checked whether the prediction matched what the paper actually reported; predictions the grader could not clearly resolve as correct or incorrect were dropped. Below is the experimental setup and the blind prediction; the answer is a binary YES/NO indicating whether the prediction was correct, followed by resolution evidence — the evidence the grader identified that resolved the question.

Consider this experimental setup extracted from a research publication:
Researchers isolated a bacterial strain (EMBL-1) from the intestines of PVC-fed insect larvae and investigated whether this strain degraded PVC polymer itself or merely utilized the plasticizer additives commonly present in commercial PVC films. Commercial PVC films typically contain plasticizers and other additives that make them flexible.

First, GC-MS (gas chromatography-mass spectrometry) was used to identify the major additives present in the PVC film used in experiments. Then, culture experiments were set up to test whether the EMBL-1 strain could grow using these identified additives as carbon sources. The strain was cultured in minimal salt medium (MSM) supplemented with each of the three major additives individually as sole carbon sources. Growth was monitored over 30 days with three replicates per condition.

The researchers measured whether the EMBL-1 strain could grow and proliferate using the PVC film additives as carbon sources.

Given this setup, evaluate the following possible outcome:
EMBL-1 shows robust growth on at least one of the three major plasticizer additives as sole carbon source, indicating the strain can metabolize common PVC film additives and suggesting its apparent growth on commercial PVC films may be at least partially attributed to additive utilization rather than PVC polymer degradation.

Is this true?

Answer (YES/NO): NO